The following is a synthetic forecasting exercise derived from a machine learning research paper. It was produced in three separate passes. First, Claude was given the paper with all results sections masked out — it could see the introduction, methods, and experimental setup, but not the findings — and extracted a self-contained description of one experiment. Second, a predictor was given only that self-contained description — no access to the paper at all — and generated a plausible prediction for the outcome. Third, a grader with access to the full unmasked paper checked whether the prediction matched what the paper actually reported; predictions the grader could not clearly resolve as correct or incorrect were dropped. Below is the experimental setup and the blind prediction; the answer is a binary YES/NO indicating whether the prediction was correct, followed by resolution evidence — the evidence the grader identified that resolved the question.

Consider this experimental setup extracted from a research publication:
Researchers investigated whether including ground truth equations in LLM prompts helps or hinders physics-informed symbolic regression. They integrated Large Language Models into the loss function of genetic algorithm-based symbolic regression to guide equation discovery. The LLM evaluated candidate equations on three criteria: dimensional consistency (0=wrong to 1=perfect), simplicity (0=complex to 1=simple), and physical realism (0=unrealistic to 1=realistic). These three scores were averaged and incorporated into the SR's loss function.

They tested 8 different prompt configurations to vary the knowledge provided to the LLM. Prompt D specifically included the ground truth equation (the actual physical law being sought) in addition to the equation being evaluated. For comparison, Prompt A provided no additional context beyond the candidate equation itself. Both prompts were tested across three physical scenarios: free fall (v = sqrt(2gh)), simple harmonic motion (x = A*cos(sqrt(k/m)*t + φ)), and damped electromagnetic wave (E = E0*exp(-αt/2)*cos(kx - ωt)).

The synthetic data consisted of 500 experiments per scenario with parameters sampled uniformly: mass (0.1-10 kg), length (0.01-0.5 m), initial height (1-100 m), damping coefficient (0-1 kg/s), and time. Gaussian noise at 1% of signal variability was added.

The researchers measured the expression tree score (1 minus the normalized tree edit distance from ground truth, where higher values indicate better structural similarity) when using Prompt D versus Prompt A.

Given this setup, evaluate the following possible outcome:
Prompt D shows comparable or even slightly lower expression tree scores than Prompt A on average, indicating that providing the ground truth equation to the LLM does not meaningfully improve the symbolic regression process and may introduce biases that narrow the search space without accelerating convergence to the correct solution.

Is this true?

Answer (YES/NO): NO